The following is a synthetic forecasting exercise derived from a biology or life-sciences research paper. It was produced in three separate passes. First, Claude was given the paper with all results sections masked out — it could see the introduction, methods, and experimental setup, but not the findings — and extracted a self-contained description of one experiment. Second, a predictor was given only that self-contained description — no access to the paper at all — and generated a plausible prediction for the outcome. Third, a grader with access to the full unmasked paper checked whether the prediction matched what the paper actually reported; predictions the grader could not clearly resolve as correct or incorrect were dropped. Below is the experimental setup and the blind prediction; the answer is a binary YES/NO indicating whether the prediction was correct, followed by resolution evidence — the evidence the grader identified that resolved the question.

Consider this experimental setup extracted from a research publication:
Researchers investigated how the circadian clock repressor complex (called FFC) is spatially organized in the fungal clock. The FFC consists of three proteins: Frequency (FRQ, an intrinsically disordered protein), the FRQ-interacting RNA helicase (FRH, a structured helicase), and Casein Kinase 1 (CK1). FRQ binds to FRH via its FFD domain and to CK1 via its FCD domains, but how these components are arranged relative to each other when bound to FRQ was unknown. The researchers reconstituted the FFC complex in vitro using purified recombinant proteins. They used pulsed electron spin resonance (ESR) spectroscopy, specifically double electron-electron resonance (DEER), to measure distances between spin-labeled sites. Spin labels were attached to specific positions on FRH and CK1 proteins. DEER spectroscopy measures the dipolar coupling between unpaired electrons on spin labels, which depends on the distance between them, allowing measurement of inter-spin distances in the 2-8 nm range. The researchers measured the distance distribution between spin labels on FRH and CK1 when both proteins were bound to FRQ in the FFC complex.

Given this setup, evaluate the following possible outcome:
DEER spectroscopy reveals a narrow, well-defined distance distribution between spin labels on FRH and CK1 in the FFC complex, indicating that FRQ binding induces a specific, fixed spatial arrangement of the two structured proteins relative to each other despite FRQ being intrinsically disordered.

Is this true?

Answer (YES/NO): NO